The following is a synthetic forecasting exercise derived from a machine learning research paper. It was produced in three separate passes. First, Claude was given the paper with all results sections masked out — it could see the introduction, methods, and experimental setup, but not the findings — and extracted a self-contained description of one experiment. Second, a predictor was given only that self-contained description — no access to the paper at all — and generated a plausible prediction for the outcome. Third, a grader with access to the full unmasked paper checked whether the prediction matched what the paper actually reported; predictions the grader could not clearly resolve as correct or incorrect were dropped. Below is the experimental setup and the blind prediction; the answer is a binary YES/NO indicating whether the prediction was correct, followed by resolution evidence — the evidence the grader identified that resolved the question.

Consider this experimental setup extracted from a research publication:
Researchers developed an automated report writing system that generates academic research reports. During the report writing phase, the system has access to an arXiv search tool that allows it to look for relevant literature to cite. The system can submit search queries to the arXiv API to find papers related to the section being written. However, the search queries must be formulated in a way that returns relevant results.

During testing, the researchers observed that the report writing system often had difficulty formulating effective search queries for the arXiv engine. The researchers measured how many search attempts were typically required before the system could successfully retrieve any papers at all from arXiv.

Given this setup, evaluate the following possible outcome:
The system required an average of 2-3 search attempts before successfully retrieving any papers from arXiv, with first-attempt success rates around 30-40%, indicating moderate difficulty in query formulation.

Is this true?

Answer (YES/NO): NO